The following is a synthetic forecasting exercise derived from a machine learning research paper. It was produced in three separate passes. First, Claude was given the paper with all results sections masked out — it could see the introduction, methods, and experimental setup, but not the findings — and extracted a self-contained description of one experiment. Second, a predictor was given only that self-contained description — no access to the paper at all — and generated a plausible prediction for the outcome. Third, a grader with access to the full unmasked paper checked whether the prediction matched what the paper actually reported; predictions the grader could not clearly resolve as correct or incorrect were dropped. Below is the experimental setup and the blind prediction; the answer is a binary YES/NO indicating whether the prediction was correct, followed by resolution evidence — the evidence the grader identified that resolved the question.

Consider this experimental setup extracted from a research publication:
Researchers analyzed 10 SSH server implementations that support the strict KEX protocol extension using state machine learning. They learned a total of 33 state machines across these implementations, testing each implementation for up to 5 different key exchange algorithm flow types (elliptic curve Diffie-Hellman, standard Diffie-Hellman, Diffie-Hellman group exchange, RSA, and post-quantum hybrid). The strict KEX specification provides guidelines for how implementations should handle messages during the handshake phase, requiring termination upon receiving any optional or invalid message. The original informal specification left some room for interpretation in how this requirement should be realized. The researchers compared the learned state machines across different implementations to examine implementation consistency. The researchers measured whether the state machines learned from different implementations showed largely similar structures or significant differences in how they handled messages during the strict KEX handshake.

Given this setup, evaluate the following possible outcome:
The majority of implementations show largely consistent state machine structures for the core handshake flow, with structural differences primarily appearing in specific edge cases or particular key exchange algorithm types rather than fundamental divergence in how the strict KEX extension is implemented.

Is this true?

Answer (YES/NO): NO